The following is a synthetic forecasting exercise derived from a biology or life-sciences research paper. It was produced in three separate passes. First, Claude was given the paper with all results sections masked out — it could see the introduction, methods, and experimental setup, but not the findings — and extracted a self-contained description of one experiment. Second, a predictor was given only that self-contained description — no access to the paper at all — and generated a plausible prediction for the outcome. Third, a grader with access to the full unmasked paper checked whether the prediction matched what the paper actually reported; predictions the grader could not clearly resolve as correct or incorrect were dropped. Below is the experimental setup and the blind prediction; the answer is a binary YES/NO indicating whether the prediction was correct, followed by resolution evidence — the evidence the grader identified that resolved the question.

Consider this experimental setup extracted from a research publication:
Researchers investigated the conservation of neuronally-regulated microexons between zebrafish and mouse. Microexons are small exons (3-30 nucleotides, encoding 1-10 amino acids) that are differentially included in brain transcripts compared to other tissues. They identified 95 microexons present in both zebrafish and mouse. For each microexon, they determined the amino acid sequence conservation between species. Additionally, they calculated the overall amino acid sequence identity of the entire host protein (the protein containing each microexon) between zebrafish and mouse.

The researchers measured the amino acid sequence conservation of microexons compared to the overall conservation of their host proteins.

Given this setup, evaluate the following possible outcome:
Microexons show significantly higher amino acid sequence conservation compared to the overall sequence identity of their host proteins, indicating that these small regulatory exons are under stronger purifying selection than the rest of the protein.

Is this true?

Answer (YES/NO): YES